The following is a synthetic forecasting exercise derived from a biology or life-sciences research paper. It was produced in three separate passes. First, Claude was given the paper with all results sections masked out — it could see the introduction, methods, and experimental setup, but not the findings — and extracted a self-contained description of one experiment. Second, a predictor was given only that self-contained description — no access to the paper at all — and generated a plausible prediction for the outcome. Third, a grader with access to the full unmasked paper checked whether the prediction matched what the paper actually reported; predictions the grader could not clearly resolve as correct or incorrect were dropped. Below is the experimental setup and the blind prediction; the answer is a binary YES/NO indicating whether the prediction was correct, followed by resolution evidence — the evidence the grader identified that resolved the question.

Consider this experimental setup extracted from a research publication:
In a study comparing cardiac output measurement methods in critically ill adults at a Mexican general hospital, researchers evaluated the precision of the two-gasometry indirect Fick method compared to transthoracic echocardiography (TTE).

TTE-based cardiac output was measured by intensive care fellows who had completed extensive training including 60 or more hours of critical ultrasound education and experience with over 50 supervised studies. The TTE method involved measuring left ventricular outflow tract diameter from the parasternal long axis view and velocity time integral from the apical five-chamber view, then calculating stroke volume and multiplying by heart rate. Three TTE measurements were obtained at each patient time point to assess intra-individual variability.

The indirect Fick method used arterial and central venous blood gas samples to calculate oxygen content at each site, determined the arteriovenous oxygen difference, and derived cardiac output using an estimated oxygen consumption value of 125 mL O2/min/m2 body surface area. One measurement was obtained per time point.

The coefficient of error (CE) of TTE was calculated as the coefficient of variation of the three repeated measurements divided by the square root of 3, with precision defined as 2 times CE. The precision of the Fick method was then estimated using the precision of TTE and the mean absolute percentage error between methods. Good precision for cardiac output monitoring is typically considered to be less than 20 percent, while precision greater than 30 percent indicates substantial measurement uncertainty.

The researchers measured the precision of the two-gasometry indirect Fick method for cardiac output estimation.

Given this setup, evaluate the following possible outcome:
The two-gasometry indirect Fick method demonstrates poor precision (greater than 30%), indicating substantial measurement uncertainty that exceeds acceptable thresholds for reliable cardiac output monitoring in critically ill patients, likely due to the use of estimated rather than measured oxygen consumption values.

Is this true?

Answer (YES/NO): YES